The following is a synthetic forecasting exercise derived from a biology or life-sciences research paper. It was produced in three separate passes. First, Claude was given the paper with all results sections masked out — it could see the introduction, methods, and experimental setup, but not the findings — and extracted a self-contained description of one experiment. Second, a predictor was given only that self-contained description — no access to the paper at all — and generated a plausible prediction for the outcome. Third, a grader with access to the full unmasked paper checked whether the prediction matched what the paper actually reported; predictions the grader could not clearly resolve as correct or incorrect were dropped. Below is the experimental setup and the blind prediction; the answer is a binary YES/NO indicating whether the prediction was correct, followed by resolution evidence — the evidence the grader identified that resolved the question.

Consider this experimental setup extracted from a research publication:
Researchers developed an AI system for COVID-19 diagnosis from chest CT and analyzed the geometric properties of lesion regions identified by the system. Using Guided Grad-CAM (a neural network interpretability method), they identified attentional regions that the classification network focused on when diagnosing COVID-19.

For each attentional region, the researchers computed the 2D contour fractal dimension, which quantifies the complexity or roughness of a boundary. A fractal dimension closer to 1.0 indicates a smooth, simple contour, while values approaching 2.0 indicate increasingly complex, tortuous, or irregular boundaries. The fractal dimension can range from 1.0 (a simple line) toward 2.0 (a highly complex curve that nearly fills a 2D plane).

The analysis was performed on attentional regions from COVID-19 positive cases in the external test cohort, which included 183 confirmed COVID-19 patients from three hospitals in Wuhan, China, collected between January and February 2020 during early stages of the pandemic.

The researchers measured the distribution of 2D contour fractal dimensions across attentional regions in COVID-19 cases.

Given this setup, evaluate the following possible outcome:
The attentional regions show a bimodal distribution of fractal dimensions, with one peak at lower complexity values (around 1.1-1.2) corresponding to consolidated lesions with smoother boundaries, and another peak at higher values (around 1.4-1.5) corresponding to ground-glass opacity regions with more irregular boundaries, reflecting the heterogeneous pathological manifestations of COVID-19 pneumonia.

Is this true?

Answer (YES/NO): NO